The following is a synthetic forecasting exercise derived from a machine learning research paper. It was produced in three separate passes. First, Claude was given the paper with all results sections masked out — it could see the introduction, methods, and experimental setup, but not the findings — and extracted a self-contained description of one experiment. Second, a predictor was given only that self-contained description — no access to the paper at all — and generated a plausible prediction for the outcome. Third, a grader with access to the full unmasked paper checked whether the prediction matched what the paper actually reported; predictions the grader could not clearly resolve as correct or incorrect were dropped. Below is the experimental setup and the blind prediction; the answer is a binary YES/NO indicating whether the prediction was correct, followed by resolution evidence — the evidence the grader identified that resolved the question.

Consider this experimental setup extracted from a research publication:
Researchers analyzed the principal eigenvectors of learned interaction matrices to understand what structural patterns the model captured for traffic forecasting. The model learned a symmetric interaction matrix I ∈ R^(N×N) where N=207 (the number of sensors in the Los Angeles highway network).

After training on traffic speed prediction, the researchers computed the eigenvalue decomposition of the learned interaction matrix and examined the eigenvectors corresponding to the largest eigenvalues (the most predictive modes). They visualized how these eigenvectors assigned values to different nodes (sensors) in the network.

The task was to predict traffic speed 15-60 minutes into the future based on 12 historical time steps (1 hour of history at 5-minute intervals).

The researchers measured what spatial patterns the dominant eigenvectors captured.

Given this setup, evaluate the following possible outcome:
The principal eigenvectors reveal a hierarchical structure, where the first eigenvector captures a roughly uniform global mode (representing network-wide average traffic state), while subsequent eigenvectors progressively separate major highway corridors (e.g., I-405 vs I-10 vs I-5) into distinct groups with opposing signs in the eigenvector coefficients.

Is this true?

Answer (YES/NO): NO